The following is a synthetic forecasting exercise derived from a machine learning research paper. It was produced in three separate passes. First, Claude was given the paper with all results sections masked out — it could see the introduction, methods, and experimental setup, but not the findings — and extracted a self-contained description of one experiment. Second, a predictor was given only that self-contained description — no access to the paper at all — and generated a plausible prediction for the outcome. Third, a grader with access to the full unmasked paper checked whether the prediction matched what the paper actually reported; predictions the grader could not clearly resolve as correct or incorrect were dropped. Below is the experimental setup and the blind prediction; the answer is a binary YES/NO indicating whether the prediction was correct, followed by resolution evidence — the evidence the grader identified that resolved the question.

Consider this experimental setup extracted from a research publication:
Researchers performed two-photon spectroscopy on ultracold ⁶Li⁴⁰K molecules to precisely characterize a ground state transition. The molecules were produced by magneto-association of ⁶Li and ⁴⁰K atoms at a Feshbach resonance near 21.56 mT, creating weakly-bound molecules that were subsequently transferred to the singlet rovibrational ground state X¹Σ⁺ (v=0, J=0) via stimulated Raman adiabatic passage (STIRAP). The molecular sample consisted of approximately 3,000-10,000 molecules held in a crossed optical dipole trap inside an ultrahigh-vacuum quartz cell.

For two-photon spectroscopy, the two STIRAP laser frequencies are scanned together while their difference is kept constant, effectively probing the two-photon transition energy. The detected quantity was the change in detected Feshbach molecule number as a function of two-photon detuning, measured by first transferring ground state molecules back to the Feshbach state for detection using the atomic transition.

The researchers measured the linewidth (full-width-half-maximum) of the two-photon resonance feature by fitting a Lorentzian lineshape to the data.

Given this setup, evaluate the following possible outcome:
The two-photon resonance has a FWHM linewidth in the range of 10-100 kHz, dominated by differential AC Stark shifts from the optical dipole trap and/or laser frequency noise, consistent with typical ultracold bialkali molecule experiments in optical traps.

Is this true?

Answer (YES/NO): NO